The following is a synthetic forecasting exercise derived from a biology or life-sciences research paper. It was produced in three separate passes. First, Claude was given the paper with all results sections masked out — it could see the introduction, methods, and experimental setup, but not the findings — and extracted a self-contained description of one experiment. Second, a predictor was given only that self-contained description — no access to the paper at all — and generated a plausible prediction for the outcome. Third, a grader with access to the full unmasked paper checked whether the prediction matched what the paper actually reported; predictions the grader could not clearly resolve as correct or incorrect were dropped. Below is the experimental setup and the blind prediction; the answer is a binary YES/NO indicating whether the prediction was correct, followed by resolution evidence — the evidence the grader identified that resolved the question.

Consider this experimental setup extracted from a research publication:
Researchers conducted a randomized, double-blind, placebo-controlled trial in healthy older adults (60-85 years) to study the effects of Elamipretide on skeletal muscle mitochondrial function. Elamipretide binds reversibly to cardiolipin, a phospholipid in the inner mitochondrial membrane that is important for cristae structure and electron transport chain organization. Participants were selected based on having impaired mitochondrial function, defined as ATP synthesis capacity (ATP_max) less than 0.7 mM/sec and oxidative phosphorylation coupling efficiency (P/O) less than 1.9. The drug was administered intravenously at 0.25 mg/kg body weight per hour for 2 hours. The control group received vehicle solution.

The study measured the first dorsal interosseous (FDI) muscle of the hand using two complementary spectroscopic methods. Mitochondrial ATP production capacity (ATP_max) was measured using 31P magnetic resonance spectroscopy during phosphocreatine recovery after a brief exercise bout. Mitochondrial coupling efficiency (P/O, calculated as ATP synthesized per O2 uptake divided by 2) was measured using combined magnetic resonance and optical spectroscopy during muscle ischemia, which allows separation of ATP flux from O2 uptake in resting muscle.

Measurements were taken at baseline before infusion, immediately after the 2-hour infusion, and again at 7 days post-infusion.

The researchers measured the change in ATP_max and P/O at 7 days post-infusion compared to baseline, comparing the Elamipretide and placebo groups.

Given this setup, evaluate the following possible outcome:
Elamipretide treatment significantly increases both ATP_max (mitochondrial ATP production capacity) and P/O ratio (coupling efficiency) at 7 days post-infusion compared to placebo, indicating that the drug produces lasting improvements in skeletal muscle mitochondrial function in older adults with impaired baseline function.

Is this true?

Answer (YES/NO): NO